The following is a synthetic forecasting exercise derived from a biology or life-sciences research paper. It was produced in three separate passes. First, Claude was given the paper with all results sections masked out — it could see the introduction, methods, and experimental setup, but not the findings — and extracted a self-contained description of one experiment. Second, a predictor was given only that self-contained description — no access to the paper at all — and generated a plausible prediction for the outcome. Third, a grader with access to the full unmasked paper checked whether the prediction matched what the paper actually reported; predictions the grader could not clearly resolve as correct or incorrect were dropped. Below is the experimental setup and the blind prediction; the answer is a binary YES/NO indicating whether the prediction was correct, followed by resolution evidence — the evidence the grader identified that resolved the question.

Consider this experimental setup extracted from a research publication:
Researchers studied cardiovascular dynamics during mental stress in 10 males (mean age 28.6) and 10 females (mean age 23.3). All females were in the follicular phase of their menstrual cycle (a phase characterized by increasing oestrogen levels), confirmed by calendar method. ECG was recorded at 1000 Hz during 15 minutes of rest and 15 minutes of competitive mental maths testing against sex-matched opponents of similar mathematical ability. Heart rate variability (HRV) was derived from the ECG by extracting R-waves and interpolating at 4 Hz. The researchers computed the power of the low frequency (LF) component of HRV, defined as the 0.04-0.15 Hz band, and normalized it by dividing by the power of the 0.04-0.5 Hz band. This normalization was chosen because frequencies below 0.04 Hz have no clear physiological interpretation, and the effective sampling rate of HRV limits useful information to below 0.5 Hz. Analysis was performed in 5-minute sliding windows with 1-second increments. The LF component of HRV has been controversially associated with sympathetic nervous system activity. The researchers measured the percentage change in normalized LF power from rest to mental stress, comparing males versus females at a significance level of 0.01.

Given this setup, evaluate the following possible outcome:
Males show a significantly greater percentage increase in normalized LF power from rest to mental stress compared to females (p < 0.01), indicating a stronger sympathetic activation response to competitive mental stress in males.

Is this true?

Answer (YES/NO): YES